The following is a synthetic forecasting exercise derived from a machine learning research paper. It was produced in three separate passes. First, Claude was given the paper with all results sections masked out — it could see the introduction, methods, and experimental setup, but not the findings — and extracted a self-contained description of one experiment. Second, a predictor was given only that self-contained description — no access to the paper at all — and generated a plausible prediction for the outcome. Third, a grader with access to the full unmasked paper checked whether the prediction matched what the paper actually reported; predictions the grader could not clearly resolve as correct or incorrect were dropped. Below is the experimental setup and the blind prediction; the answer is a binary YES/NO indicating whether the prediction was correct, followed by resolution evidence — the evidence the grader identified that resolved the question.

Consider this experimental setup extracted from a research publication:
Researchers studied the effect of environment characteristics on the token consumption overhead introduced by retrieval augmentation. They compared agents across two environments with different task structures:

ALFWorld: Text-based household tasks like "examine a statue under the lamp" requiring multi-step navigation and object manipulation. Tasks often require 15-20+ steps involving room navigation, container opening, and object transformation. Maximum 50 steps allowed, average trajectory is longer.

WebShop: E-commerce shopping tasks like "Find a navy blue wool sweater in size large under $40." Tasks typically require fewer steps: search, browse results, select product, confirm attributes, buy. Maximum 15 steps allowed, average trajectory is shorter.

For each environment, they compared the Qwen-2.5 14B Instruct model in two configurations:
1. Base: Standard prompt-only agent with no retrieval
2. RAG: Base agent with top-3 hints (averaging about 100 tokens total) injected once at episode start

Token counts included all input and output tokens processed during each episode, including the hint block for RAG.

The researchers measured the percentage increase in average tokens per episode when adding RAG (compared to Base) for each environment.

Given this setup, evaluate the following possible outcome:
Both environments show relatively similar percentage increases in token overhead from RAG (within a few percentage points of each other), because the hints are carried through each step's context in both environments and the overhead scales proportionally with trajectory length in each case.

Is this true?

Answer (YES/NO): NO